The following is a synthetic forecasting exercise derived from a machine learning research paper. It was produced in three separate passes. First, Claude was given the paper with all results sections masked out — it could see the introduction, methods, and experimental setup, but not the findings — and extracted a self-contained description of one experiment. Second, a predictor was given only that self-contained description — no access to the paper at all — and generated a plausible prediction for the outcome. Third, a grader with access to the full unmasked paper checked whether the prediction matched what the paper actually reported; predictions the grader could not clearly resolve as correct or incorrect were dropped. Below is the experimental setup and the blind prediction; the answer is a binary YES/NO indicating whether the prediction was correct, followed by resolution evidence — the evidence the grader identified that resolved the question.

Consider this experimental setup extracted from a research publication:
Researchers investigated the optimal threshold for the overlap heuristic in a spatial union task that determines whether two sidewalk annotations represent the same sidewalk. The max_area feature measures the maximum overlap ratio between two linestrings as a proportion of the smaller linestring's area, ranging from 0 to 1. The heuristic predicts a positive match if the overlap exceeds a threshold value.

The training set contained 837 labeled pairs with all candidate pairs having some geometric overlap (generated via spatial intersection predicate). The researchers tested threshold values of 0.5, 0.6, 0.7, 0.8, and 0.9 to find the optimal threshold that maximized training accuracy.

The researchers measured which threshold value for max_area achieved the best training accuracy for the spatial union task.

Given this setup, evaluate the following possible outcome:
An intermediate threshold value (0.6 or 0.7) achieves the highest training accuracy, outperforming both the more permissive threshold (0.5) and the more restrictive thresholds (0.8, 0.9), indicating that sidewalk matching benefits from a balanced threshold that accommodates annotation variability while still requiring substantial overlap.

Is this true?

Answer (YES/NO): NO